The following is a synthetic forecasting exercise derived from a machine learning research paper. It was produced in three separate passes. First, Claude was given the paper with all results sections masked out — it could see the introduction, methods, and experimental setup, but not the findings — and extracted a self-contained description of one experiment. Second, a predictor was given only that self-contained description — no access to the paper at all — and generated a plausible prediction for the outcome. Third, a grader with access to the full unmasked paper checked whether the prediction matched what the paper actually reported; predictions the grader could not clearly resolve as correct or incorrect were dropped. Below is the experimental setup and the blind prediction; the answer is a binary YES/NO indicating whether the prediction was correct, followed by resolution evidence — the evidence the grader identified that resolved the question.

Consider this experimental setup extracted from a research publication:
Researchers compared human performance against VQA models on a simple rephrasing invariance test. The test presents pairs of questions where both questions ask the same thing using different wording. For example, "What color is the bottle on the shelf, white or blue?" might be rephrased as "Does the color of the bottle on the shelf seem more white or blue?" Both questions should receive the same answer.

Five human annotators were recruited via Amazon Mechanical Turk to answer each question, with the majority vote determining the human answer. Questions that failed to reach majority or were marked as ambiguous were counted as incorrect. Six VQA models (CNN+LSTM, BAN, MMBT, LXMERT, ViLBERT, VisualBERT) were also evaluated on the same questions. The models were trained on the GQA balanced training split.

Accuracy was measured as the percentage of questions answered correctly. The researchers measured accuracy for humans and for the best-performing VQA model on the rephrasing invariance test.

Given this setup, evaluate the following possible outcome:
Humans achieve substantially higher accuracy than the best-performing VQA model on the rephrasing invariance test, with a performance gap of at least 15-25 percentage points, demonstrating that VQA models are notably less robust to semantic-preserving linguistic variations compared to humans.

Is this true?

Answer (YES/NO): YES